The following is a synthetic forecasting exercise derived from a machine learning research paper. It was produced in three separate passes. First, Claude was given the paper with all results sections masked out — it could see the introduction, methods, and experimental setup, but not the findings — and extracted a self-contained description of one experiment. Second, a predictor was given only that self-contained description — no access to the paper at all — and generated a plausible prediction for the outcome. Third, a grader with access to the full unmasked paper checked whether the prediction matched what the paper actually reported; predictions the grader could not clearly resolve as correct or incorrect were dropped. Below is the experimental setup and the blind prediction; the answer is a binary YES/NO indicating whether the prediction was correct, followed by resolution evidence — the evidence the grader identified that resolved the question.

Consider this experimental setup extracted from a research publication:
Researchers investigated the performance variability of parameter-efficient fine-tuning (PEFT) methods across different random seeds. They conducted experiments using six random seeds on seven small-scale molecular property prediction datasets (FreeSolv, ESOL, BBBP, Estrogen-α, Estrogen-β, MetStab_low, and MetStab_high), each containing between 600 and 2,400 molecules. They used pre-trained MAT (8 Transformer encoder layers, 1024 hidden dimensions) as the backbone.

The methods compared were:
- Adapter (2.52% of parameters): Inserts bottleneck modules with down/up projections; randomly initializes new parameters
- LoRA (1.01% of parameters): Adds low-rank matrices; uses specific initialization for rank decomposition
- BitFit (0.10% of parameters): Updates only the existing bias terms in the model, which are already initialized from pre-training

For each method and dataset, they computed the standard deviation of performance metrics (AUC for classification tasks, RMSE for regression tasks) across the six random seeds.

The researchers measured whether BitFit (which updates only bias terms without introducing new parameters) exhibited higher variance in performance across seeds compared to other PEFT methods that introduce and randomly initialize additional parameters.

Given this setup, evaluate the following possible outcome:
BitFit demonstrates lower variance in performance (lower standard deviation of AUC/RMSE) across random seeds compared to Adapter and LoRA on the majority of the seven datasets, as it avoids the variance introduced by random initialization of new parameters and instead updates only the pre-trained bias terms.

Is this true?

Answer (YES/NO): NO